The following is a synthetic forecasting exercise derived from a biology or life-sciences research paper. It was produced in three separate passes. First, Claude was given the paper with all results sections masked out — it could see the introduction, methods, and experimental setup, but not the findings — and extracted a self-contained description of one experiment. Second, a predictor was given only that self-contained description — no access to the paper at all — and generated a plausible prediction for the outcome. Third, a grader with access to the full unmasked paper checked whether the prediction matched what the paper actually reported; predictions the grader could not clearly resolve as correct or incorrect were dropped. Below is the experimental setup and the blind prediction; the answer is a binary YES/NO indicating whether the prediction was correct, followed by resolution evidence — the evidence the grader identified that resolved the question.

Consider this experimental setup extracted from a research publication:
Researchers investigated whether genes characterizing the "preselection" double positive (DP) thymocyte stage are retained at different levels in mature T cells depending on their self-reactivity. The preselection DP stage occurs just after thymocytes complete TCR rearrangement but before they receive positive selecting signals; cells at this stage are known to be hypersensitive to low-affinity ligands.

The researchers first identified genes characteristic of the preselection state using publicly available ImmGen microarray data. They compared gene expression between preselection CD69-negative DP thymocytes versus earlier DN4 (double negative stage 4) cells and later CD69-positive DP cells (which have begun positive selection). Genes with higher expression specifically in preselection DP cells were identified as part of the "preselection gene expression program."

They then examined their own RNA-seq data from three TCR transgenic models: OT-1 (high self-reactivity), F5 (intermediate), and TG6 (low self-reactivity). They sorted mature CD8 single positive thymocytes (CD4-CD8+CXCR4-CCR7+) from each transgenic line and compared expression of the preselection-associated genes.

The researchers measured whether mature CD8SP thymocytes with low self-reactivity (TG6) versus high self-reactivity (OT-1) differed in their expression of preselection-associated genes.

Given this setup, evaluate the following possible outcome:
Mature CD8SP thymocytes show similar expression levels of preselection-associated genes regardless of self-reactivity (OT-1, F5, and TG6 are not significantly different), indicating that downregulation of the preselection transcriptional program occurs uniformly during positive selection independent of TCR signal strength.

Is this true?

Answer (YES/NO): NO